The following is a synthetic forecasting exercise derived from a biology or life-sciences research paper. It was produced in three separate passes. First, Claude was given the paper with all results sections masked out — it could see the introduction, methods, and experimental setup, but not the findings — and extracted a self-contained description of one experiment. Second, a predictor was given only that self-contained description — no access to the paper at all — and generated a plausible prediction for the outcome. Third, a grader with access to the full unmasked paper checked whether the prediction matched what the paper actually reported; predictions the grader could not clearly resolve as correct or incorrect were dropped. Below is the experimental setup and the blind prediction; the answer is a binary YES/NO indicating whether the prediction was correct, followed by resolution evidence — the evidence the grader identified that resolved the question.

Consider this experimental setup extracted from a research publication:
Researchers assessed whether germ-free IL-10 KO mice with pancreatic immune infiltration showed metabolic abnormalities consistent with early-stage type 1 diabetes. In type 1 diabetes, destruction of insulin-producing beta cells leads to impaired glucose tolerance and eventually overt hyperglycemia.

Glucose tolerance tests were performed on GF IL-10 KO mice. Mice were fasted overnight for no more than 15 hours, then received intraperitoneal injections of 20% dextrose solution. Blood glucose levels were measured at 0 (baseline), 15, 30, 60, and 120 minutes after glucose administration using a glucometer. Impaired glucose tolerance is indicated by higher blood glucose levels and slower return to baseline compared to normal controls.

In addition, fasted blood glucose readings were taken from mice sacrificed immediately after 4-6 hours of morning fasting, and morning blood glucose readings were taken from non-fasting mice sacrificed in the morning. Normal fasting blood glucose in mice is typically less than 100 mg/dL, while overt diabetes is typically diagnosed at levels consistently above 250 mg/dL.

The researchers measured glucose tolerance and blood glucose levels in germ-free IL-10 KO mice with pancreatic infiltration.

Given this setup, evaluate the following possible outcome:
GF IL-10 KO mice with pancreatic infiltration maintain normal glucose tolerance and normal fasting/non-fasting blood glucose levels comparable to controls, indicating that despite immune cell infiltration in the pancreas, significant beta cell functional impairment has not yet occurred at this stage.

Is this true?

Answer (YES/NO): YES